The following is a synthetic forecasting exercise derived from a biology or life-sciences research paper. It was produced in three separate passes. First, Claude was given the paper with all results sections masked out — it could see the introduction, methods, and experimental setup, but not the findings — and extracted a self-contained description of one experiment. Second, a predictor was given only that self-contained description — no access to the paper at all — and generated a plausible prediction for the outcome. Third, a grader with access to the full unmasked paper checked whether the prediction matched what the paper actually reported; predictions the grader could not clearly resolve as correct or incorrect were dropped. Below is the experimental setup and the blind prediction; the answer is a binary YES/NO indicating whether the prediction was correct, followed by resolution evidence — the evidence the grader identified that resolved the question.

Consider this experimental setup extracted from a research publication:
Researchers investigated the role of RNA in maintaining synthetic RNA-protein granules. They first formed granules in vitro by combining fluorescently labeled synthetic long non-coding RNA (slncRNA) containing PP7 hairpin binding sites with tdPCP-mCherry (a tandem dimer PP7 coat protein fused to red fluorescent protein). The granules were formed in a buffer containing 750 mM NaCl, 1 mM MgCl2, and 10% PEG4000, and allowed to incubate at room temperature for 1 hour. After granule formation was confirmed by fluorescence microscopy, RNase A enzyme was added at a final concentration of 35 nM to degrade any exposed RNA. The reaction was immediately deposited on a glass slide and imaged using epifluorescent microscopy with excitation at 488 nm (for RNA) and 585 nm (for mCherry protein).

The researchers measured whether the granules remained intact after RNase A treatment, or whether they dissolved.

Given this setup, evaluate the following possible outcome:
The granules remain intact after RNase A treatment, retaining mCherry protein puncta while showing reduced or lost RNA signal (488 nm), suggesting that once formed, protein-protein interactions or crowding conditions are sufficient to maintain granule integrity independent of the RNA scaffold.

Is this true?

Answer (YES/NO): NO